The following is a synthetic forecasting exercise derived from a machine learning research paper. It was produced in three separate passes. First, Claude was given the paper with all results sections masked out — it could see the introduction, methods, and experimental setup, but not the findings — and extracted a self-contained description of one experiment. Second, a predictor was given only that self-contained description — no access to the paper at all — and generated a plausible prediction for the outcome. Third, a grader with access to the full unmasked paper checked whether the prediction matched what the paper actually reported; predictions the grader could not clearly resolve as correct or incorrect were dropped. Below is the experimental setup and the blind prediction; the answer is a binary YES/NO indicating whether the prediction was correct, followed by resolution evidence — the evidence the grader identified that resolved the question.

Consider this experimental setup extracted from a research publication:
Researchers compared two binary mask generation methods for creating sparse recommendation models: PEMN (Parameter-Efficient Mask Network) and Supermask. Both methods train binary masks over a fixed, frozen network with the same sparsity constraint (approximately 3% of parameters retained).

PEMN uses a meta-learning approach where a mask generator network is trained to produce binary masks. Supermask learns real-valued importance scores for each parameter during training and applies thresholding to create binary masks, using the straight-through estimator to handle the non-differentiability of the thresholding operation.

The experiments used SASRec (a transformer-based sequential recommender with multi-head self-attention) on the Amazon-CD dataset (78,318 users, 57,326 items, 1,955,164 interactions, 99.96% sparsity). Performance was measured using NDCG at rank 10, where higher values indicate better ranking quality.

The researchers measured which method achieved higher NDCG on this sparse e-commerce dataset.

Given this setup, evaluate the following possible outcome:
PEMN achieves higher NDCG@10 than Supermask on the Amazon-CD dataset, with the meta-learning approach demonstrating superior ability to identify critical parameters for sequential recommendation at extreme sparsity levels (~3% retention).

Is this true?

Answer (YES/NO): YES